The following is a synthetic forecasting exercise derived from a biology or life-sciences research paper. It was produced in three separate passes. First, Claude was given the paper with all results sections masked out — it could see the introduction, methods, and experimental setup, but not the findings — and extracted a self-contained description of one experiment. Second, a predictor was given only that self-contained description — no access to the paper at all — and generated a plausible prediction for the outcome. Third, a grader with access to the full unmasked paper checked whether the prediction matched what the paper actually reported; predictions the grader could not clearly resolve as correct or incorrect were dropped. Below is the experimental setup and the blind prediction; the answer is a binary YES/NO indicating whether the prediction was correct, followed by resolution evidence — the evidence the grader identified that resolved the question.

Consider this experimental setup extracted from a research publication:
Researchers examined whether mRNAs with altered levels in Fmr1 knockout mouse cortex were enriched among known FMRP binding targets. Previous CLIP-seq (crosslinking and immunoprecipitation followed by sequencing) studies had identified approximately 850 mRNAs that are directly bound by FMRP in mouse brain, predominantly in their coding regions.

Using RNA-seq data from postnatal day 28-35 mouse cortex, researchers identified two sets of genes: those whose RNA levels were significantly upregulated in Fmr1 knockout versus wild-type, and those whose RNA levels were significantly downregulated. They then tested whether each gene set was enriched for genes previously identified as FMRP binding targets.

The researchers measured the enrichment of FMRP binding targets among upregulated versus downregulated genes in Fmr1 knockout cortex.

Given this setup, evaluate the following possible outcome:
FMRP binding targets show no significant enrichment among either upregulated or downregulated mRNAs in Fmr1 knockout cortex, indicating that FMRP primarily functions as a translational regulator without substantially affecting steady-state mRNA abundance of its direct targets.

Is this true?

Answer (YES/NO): NO